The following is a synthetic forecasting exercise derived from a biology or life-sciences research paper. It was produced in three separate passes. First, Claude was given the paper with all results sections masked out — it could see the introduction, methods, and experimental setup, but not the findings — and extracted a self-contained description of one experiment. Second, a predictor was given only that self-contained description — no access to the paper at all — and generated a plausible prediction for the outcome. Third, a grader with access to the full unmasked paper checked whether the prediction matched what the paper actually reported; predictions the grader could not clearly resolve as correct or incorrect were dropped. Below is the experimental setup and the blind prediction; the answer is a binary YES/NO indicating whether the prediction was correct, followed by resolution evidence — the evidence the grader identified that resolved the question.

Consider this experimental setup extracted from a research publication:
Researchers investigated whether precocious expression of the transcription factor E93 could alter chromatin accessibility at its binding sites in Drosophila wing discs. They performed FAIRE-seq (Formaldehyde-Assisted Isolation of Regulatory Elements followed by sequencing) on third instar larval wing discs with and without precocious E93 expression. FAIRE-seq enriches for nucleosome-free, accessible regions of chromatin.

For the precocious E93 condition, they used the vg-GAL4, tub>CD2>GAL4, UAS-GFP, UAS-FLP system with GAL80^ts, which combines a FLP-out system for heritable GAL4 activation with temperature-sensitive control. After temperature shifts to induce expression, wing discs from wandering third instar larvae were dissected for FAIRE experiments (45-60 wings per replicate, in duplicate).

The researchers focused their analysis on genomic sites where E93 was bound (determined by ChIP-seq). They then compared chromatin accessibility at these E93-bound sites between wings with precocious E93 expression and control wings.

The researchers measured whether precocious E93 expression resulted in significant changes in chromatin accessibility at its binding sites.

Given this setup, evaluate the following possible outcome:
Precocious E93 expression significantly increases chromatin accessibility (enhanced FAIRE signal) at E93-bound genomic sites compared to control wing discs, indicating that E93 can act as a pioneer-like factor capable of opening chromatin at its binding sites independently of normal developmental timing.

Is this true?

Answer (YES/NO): NO